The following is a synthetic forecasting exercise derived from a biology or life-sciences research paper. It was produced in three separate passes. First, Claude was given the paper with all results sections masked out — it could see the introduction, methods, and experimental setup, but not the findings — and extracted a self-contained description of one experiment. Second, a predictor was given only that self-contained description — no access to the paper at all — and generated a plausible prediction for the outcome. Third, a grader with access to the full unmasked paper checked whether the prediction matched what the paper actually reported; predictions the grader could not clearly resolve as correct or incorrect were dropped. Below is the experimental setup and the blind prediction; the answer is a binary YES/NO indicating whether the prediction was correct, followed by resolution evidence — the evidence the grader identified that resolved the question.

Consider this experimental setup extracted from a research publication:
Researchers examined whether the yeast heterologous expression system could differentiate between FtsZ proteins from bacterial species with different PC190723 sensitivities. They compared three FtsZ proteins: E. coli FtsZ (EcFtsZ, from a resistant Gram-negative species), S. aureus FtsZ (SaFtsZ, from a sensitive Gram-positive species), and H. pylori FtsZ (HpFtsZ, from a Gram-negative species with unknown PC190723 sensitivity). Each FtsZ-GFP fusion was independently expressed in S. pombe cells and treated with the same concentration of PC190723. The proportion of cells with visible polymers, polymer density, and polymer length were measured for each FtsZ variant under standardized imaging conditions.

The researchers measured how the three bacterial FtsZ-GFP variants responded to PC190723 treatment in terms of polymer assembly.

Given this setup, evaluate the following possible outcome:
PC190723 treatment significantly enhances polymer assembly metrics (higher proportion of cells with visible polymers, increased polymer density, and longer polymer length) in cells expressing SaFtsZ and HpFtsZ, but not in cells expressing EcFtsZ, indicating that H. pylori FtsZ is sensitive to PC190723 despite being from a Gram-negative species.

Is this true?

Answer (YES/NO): YES